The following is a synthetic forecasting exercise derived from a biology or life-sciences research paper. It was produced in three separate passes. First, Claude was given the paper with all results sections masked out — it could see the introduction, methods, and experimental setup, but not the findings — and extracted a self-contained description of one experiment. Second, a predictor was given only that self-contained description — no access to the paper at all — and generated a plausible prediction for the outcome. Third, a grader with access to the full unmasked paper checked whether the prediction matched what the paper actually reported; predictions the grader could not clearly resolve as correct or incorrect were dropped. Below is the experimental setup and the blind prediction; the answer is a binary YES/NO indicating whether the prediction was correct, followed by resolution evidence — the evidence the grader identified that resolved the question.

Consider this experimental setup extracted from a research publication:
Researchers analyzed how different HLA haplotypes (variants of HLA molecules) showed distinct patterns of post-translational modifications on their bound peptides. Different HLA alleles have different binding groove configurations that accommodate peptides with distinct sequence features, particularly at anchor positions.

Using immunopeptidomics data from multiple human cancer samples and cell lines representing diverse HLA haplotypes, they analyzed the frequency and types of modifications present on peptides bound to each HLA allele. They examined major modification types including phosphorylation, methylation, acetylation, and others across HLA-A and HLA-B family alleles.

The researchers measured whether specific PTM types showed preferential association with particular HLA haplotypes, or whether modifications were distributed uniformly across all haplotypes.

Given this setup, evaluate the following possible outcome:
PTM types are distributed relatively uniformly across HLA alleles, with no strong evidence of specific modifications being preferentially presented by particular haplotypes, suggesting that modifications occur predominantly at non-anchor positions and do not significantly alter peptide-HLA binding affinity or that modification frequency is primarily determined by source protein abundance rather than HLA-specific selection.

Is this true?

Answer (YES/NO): NO